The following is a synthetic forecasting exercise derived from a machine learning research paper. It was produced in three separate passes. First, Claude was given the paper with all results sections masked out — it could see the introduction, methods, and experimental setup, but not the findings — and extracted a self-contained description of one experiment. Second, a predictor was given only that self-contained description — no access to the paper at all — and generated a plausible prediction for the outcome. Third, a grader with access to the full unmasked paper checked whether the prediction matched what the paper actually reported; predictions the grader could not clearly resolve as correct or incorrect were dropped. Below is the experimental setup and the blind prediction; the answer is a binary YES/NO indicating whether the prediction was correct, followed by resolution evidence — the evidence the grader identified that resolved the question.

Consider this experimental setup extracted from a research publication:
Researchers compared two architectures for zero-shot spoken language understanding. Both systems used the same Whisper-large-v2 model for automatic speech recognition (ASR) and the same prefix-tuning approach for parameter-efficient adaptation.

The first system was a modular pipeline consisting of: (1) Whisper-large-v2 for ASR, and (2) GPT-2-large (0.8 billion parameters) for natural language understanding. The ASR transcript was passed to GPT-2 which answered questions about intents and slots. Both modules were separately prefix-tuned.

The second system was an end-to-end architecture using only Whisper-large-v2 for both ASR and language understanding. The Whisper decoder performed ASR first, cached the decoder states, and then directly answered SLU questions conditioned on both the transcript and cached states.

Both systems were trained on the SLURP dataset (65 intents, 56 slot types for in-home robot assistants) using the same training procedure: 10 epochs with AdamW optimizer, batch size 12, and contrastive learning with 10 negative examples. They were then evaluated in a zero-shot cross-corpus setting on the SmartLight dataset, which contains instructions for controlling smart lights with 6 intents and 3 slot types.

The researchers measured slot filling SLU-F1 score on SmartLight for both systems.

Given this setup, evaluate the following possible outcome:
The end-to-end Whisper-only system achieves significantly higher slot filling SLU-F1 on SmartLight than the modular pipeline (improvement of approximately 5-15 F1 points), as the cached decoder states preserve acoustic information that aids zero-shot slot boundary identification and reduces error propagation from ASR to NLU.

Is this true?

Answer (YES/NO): NO